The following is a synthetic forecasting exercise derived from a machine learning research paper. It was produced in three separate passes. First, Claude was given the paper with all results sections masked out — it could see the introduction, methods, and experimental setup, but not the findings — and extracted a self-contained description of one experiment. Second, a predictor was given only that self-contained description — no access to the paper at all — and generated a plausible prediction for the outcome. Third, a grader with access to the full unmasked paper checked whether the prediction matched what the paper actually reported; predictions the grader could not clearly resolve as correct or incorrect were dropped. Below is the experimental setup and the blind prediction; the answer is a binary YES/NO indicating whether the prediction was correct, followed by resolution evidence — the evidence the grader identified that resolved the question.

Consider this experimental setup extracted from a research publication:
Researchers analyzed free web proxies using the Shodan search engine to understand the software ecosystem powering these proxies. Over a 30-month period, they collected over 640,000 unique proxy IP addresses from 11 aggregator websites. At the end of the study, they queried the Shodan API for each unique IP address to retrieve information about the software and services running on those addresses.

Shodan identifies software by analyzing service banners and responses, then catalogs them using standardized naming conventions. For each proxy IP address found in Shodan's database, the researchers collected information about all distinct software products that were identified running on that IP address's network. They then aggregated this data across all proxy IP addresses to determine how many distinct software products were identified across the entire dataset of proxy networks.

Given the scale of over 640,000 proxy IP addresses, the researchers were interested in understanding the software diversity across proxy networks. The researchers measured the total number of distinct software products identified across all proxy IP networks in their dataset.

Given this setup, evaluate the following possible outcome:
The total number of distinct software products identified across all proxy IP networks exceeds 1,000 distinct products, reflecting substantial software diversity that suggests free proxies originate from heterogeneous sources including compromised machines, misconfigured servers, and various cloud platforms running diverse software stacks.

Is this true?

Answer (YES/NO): YES